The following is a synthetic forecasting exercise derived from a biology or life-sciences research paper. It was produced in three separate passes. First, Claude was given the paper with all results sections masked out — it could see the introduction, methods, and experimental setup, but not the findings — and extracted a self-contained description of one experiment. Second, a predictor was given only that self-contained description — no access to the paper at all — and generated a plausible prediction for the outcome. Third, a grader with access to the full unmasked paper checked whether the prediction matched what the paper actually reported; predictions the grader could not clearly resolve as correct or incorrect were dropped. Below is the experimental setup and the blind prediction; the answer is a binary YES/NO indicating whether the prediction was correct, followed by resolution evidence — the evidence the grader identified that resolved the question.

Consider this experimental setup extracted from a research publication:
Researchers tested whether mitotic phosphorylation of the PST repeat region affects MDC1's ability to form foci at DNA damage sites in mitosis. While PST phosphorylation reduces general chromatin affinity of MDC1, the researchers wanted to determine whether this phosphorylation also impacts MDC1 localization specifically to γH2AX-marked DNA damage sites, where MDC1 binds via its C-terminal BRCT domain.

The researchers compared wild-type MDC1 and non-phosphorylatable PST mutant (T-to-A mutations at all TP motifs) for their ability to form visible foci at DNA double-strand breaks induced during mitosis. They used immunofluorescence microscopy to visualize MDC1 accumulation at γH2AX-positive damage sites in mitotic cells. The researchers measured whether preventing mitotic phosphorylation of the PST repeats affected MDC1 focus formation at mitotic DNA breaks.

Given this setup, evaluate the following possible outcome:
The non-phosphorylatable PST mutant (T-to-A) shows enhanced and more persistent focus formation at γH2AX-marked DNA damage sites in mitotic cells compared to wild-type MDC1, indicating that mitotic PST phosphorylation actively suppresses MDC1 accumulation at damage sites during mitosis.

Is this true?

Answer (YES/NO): NO